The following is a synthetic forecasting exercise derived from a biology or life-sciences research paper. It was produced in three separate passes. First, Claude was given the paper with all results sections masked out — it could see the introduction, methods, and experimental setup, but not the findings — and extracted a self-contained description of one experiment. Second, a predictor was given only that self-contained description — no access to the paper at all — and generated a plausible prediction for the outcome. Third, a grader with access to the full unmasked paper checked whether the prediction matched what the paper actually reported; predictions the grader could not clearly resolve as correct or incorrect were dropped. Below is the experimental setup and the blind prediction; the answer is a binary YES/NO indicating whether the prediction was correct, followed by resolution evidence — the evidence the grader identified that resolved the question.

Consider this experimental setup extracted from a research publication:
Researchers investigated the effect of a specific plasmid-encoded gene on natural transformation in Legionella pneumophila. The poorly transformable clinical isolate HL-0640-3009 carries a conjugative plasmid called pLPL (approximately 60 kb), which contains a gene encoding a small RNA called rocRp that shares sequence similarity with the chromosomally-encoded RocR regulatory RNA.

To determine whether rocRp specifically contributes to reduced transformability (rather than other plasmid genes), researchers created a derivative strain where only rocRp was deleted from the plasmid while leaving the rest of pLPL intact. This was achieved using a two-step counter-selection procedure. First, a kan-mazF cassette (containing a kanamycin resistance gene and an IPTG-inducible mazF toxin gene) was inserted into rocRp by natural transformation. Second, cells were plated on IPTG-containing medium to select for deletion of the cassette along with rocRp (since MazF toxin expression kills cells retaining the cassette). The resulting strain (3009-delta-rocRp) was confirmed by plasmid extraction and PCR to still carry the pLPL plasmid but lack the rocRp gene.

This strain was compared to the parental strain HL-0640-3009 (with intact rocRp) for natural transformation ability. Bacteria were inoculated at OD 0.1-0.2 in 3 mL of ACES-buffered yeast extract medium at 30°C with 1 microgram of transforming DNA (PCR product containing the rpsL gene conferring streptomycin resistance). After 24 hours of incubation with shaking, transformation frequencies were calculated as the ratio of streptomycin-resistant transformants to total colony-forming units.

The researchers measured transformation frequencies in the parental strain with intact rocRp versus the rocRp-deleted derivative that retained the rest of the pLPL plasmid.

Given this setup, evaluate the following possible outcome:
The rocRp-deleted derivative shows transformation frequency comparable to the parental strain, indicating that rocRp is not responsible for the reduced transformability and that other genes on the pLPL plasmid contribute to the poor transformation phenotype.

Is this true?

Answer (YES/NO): NO